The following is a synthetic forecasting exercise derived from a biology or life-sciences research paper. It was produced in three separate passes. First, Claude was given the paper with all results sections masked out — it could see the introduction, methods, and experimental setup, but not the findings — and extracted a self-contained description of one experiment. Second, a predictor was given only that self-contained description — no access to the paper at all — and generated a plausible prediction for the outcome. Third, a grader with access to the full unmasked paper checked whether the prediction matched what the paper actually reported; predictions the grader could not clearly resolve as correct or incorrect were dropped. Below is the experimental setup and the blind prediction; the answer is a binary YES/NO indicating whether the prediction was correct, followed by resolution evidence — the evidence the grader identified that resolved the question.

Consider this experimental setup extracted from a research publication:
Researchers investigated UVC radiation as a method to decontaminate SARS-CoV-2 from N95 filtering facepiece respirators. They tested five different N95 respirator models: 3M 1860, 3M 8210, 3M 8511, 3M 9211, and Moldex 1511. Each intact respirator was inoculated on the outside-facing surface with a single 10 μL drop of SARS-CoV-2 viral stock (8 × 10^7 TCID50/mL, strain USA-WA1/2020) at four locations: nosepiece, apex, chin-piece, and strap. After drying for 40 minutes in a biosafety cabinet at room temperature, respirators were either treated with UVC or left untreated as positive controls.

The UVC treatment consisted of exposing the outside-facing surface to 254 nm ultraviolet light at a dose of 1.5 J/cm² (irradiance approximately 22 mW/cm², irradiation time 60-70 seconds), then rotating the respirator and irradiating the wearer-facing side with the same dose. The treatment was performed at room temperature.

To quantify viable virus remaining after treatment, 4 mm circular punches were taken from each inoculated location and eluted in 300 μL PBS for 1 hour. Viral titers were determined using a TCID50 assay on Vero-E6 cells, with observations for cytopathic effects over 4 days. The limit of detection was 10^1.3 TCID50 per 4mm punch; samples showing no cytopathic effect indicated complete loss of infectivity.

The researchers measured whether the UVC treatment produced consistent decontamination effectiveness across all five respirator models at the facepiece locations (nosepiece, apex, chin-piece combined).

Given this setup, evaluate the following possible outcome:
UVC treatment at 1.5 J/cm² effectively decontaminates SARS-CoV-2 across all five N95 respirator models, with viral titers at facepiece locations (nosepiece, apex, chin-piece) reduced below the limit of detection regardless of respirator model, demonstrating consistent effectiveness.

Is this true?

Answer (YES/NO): NO